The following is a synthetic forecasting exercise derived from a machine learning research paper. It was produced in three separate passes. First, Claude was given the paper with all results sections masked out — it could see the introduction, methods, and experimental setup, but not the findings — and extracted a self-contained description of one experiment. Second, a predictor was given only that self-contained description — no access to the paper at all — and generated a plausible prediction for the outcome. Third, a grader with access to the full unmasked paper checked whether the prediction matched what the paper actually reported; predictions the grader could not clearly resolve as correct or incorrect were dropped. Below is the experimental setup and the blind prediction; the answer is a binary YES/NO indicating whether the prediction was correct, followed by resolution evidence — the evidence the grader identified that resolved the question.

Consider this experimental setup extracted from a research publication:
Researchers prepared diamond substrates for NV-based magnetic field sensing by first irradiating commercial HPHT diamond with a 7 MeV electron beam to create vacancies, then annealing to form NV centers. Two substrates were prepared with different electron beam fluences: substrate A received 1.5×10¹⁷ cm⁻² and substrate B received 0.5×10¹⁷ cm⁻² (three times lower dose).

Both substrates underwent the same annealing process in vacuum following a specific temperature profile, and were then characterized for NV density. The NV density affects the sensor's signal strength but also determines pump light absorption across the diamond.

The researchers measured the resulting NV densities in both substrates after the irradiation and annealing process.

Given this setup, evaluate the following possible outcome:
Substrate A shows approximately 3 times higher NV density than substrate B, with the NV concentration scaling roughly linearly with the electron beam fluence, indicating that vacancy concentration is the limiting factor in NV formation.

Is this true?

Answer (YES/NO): YES